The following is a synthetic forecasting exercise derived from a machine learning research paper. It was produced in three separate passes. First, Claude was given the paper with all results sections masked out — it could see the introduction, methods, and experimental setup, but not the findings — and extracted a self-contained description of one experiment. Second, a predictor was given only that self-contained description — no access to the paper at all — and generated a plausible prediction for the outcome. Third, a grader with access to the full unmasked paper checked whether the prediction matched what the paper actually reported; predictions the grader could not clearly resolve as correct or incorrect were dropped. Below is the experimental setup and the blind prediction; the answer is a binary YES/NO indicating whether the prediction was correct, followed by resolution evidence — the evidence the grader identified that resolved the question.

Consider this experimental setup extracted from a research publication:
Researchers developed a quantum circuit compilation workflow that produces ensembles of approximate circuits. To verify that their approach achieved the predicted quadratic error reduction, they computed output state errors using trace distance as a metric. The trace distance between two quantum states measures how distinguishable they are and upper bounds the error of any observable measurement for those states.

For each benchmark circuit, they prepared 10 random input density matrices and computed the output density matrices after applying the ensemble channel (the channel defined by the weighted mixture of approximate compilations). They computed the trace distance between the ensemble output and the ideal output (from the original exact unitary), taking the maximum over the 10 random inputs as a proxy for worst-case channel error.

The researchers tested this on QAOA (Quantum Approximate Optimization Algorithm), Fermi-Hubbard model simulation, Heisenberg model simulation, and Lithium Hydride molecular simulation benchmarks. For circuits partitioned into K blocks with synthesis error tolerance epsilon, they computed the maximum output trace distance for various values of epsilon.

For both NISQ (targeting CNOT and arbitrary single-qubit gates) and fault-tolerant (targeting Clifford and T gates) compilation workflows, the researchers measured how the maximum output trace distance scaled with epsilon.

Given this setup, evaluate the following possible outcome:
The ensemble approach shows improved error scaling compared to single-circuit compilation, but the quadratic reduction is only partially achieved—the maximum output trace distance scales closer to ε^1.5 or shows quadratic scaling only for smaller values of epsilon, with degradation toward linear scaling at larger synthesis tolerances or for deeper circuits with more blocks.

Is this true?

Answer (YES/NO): NO